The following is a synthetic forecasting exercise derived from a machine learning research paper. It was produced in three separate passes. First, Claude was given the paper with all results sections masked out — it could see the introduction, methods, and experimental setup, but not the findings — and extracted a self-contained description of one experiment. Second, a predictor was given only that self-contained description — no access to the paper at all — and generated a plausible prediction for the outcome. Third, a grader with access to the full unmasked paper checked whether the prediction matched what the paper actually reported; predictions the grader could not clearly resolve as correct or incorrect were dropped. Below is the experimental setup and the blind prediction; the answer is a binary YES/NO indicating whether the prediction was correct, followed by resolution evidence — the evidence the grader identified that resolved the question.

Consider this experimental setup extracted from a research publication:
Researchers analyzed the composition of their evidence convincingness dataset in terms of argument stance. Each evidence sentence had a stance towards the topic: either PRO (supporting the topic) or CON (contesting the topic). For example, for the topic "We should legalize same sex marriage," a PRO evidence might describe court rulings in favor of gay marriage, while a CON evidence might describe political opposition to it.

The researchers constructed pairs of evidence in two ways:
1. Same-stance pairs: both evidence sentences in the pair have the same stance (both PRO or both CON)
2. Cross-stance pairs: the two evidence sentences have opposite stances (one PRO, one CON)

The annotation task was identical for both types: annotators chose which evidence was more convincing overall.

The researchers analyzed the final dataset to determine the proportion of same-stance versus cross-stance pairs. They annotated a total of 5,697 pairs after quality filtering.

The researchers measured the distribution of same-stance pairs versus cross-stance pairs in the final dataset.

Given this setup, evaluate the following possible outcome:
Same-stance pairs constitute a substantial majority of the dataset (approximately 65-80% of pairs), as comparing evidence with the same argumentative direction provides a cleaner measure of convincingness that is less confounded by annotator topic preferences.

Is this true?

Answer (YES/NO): NO